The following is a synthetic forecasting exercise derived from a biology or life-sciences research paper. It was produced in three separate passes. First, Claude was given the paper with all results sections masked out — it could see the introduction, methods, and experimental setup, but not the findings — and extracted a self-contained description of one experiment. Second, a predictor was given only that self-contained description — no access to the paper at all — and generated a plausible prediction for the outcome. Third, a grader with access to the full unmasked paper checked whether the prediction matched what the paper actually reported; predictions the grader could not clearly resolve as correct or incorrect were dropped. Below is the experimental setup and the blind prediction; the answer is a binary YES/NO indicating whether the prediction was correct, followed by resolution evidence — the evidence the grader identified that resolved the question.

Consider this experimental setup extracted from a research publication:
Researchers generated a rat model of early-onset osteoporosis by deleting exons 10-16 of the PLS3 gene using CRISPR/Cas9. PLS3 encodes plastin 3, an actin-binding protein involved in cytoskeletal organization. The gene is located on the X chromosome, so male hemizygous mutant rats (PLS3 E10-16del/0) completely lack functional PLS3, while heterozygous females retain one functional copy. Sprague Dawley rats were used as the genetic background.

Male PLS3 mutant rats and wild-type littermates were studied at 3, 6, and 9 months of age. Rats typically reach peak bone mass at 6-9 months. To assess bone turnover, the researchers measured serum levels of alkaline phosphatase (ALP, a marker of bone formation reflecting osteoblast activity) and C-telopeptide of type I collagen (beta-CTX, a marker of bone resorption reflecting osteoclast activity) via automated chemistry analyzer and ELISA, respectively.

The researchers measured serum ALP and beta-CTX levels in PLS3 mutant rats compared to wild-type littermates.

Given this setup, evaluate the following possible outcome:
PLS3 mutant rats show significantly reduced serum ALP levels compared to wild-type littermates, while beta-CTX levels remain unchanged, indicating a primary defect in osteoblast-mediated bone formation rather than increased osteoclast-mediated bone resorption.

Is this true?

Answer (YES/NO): NO